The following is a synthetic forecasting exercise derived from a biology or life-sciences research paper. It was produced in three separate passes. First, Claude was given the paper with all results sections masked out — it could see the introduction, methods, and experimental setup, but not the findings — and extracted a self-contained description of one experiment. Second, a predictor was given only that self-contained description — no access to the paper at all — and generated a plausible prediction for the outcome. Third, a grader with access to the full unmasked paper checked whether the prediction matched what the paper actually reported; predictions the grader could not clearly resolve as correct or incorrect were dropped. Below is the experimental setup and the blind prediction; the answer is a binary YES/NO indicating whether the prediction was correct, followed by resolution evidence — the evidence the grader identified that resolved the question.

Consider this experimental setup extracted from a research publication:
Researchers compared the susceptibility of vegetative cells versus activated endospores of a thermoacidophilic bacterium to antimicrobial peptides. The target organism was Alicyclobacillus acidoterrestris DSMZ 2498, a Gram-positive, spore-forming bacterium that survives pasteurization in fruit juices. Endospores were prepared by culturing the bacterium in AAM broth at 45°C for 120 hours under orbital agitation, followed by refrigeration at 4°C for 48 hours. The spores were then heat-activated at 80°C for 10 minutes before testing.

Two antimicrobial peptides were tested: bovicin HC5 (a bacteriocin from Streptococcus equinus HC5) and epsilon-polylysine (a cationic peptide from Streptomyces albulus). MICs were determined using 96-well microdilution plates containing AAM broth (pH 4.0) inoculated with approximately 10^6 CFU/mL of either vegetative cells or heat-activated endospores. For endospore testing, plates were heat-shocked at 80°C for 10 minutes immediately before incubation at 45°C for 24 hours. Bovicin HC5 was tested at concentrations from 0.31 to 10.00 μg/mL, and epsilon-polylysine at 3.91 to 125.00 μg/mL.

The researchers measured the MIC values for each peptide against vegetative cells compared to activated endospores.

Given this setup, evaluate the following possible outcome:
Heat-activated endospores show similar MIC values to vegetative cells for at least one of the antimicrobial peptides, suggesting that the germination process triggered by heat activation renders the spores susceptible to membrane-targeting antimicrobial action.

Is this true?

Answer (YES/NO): YES